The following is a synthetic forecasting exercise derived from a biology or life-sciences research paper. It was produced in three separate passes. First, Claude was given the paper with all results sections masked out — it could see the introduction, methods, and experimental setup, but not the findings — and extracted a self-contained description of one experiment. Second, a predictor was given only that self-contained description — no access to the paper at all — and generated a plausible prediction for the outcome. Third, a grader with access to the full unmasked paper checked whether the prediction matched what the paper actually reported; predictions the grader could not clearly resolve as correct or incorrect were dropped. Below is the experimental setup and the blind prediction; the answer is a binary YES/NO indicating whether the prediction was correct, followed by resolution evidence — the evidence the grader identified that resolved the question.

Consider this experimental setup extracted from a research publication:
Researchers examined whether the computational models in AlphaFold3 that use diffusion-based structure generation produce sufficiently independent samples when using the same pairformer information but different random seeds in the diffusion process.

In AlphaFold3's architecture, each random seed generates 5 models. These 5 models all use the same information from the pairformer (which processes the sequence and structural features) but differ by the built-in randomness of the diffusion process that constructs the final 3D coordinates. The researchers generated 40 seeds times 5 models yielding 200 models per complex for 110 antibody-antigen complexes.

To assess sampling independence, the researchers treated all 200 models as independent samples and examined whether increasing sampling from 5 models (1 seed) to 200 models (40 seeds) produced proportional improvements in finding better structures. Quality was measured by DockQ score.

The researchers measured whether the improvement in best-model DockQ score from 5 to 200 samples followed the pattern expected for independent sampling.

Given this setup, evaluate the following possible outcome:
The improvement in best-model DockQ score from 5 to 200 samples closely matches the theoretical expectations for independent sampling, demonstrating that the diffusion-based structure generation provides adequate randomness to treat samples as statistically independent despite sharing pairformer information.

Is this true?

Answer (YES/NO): NO